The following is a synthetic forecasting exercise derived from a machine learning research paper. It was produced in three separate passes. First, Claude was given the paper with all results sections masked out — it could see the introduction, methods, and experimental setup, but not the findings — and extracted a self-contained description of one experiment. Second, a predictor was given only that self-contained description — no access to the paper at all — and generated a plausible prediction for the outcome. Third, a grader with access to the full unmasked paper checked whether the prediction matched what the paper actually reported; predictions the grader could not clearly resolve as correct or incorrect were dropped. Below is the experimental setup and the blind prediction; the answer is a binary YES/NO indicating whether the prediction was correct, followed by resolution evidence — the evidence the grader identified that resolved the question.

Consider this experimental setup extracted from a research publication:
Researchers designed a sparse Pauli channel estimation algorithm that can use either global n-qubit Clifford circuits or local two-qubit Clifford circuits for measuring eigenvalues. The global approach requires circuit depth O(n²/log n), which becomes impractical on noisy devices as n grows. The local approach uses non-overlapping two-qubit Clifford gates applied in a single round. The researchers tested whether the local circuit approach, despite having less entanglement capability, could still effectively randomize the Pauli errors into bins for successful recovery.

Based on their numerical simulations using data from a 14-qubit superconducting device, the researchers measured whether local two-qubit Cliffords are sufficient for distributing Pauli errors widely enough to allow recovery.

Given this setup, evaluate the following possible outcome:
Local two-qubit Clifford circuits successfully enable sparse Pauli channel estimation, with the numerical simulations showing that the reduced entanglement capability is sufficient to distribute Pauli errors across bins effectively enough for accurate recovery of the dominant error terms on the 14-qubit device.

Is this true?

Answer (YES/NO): YES